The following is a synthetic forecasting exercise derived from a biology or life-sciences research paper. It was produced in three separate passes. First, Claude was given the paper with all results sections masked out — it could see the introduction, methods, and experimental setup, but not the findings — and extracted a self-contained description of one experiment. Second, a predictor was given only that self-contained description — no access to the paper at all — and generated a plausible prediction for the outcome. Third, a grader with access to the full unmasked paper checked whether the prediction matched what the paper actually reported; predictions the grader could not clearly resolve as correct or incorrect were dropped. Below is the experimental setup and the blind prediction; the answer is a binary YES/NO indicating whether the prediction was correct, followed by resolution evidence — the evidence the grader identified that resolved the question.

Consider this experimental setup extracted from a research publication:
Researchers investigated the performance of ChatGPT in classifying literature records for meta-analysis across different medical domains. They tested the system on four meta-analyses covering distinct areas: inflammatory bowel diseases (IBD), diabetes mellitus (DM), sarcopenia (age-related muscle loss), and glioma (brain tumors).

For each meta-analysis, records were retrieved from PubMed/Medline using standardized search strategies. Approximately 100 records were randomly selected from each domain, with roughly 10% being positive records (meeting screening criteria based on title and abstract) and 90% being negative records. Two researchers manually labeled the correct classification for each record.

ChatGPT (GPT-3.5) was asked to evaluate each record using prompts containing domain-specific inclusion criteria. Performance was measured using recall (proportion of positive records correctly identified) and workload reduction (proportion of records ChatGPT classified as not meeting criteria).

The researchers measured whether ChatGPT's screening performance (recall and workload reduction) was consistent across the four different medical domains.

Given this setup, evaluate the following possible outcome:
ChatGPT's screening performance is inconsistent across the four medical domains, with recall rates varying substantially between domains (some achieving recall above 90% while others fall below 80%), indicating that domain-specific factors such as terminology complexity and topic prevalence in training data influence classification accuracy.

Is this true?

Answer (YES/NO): YES